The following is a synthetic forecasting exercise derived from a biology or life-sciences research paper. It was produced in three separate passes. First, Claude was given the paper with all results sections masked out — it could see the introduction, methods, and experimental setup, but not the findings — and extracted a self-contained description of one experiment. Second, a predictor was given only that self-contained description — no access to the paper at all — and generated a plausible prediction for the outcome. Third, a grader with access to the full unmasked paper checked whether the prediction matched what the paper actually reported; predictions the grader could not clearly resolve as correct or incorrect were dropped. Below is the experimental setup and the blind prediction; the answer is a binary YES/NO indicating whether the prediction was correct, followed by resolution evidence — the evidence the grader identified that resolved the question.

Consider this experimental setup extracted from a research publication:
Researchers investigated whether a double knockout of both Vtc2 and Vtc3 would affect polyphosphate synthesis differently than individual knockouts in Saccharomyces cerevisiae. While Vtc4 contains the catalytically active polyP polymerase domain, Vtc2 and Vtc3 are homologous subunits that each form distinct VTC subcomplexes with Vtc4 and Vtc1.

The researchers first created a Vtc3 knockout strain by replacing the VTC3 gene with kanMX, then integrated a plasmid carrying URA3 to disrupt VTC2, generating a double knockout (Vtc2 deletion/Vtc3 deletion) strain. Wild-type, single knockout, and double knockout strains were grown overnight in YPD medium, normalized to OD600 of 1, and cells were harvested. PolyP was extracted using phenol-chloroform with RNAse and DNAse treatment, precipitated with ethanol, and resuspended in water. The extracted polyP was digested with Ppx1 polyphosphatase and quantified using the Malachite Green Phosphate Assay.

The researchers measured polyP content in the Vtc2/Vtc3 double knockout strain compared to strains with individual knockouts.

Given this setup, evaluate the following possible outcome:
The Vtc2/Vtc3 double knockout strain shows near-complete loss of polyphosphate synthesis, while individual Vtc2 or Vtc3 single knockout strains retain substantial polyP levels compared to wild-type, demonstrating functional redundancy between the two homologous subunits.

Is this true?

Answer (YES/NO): YES